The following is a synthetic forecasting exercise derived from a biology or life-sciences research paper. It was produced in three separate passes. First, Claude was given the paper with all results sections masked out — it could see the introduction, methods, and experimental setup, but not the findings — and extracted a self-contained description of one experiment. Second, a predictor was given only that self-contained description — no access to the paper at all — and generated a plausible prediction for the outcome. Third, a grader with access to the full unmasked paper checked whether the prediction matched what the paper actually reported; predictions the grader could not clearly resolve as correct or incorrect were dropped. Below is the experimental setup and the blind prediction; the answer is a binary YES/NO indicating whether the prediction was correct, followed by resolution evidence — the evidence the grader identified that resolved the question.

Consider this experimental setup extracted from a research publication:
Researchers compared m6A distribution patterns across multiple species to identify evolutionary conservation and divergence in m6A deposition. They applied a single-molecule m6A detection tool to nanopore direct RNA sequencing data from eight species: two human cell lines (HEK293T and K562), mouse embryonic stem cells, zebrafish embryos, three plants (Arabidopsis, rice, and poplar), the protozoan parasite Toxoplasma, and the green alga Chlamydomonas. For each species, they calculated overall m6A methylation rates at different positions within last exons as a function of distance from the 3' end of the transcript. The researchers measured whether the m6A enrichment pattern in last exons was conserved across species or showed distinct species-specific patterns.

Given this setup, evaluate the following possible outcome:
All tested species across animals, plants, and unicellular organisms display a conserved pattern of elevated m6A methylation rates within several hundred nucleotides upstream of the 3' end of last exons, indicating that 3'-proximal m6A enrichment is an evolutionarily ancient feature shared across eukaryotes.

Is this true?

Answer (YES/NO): NO